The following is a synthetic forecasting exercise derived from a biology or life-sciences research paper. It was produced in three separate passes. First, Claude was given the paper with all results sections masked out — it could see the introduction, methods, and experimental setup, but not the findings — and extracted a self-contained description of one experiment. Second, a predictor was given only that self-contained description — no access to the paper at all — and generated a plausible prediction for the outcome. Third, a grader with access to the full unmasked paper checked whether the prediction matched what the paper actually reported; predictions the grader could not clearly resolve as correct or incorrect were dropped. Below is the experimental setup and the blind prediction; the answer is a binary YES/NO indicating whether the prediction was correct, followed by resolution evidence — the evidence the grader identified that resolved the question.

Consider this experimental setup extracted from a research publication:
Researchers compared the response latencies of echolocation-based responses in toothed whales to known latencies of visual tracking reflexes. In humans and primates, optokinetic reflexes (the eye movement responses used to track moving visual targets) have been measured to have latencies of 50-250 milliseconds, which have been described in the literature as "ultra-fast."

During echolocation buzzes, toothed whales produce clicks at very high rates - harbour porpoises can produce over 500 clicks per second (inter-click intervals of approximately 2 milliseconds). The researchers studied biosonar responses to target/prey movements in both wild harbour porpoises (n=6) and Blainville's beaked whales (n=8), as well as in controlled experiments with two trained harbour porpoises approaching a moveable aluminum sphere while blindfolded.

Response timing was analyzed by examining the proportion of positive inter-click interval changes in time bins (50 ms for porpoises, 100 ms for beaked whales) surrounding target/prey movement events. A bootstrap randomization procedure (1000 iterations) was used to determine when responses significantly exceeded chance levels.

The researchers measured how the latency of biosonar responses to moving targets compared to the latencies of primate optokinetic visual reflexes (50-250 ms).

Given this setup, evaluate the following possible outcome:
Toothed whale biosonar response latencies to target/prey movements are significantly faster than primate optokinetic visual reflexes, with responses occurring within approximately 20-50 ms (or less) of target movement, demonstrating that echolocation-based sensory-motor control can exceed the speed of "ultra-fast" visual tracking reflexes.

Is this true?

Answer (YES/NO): NO